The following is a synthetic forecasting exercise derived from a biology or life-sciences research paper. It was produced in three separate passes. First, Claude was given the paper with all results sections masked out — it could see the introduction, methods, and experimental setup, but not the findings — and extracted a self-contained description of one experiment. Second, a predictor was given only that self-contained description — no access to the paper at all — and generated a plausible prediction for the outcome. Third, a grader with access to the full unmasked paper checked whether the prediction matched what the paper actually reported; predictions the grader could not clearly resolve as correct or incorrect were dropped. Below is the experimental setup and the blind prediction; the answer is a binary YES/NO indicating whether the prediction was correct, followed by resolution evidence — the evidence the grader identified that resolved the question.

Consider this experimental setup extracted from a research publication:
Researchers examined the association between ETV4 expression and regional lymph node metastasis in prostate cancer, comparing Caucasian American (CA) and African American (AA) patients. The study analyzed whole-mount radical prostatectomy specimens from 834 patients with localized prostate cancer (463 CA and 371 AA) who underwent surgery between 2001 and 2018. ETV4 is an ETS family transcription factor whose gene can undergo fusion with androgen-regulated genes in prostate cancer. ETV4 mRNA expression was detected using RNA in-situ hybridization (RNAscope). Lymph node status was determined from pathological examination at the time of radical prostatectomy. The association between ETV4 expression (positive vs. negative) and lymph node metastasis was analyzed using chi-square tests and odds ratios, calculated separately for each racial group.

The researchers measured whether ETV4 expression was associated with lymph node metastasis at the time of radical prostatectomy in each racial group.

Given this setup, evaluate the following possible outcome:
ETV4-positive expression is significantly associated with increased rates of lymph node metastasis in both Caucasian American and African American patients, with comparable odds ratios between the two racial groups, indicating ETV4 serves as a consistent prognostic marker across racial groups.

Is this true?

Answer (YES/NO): NO